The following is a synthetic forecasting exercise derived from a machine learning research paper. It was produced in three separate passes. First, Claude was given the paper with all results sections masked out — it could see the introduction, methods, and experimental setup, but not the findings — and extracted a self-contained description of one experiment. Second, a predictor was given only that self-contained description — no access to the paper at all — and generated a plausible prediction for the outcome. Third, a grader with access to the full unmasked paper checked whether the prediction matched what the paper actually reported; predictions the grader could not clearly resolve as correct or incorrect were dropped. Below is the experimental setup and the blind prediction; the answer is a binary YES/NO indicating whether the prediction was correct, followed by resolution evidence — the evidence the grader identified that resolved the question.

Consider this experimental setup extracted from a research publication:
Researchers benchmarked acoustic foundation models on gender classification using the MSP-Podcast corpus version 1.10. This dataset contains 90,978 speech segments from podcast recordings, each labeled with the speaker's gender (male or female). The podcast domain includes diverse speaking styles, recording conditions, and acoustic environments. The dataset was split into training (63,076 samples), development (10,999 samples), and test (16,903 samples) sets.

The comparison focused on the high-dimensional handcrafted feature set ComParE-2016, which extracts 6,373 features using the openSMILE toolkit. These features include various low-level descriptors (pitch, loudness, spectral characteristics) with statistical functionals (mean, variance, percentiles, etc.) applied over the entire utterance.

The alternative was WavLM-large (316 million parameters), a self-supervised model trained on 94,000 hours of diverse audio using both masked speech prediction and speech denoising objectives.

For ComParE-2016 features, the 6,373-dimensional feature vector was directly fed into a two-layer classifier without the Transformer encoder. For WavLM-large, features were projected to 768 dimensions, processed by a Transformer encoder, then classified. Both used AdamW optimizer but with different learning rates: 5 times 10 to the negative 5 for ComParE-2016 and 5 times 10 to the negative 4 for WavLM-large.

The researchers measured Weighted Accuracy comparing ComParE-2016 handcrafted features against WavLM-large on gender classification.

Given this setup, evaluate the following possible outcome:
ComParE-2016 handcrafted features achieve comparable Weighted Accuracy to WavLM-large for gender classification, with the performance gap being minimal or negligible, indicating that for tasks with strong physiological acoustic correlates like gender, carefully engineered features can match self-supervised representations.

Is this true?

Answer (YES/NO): NO